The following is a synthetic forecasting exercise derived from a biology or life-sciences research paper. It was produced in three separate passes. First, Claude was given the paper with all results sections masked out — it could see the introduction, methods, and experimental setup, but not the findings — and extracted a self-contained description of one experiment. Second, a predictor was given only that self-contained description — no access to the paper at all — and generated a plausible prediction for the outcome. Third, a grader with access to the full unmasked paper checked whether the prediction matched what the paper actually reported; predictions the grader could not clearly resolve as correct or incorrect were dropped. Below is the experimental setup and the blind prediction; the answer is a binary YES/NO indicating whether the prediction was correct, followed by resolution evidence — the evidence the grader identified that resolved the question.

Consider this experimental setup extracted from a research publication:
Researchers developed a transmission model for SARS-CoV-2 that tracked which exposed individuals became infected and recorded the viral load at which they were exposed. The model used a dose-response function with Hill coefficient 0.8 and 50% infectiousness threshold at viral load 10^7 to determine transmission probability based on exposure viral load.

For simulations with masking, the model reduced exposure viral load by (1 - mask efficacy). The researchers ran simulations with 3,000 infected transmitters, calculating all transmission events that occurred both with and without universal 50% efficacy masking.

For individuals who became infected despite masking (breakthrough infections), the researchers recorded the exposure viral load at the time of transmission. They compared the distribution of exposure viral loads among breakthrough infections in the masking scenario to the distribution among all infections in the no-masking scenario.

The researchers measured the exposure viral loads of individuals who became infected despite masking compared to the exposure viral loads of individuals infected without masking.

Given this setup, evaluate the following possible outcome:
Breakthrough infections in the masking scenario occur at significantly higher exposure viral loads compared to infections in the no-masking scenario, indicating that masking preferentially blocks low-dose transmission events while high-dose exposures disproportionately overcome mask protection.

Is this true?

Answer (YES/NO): NO